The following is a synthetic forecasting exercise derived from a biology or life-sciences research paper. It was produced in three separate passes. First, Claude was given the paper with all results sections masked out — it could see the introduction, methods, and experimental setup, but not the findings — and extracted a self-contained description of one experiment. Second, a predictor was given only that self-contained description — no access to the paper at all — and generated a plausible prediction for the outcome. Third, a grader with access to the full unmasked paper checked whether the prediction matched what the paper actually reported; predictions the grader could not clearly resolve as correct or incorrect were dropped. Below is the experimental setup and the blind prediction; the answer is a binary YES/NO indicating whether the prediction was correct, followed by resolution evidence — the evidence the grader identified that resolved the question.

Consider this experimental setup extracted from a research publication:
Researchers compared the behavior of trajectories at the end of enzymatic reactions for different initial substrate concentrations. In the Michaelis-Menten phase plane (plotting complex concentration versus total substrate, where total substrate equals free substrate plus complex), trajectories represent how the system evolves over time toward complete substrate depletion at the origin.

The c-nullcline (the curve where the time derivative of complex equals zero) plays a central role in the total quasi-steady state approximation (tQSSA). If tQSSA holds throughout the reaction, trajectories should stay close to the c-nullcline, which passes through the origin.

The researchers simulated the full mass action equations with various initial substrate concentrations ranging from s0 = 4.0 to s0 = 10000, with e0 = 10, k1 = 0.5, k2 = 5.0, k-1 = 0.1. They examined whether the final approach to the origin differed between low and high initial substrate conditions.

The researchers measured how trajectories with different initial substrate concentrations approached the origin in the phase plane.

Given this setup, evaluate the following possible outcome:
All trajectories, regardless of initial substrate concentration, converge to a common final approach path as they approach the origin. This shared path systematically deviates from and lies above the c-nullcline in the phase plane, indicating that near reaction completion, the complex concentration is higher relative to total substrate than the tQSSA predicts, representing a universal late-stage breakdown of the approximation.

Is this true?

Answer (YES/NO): YES